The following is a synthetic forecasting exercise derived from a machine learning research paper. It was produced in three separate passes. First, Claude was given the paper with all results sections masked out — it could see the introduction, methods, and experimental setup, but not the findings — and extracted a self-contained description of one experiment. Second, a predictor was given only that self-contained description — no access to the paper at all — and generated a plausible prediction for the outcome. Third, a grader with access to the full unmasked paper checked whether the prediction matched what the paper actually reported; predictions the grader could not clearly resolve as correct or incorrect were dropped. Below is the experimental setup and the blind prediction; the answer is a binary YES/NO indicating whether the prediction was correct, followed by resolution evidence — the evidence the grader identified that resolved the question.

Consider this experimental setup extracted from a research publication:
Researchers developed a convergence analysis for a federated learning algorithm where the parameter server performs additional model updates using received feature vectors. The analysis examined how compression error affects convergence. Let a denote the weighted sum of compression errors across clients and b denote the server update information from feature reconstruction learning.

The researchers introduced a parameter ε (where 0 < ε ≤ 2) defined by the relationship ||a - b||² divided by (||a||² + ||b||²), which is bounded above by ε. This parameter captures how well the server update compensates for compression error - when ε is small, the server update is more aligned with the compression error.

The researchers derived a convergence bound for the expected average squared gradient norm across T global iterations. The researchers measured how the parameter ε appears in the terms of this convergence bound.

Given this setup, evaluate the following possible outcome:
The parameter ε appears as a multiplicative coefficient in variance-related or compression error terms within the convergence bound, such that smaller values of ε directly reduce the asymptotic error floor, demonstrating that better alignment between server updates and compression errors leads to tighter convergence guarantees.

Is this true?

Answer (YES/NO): YES